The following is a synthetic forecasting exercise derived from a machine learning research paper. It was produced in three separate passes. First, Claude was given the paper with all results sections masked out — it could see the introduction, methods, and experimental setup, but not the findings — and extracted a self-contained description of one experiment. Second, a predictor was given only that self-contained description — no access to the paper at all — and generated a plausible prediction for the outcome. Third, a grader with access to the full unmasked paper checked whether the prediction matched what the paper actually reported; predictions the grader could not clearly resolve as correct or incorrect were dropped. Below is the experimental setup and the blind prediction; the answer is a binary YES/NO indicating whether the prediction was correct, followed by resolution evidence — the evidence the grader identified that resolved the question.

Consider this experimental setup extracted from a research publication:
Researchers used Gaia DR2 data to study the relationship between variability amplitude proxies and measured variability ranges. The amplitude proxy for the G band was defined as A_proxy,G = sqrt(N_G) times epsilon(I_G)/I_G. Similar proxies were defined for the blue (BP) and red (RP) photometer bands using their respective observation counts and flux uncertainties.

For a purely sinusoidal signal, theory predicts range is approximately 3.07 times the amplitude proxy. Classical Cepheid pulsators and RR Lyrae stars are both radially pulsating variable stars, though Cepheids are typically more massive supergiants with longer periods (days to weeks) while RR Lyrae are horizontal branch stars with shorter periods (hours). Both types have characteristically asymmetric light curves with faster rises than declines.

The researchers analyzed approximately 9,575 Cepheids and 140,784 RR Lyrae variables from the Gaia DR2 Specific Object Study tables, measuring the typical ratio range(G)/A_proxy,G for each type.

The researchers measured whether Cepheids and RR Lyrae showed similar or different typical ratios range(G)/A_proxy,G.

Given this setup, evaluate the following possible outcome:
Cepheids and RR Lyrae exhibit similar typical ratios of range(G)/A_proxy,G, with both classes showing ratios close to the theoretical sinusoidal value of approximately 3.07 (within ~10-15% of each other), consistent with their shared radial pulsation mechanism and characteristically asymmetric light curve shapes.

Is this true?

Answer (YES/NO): YES